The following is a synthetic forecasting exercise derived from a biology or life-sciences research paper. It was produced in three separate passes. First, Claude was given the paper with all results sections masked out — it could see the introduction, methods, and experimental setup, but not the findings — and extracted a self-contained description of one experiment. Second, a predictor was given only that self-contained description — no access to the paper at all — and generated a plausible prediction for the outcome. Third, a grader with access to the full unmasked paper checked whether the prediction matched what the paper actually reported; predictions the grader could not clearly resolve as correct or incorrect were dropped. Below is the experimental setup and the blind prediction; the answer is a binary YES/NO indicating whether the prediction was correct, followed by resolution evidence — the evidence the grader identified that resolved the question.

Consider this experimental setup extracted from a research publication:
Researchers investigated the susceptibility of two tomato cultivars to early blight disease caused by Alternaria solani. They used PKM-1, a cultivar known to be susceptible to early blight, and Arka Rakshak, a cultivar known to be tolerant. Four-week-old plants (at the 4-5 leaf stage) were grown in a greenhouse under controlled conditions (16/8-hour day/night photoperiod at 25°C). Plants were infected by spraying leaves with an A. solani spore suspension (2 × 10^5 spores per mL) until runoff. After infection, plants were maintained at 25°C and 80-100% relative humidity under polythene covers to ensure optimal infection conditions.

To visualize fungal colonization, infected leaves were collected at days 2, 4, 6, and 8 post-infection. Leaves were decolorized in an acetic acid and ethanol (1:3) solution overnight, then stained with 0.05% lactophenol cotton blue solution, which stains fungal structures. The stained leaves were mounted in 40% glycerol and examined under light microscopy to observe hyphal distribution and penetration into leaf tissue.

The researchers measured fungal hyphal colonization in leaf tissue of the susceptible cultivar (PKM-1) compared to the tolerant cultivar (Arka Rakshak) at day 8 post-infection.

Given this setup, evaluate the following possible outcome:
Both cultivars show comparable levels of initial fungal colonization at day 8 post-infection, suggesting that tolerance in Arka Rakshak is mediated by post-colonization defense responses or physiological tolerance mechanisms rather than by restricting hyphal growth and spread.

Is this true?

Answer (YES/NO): NO